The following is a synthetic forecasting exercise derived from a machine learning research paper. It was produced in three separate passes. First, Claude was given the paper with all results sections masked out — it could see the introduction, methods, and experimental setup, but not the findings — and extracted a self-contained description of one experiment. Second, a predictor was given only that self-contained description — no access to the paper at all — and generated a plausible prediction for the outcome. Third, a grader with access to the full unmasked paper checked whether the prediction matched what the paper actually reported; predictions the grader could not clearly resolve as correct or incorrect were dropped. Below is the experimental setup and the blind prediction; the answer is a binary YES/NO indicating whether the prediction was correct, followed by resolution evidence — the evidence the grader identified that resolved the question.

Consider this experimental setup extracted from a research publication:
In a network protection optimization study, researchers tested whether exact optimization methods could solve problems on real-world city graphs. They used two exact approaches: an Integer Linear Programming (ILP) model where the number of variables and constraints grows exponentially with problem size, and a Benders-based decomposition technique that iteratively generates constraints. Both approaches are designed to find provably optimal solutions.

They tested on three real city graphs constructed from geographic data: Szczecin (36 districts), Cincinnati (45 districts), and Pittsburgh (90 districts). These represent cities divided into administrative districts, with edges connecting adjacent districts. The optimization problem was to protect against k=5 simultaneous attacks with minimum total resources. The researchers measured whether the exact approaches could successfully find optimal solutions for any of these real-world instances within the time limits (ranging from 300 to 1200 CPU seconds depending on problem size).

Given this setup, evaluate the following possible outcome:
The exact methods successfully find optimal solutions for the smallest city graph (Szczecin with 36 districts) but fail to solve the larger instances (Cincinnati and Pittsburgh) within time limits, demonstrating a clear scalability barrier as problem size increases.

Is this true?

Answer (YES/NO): NO